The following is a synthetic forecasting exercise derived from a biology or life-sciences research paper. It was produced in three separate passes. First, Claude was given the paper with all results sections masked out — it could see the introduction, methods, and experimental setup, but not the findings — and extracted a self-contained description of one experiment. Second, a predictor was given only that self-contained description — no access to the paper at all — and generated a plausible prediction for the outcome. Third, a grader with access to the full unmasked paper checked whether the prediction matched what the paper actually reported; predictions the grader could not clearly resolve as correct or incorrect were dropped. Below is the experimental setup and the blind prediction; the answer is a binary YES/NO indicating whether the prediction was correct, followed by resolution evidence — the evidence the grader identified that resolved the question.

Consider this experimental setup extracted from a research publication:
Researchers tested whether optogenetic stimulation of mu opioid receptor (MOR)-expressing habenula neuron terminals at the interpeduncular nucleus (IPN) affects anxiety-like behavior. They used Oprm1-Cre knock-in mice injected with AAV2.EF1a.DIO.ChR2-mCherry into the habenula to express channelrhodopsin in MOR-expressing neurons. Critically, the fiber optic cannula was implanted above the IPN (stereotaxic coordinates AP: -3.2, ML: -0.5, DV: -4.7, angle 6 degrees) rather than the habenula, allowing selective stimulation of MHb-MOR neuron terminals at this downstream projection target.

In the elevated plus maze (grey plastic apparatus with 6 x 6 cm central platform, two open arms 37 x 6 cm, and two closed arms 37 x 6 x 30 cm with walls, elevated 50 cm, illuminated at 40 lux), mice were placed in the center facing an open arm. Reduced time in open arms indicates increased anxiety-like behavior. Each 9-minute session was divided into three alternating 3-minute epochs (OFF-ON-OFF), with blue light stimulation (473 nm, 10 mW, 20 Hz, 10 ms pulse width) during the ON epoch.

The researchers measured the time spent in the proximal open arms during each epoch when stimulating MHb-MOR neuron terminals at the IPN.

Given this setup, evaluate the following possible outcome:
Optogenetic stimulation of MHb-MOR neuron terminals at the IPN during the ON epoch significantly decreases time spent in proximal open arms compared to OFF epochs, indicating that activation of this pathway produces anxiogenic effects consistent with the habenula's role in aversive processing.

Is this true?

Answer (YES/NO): NO